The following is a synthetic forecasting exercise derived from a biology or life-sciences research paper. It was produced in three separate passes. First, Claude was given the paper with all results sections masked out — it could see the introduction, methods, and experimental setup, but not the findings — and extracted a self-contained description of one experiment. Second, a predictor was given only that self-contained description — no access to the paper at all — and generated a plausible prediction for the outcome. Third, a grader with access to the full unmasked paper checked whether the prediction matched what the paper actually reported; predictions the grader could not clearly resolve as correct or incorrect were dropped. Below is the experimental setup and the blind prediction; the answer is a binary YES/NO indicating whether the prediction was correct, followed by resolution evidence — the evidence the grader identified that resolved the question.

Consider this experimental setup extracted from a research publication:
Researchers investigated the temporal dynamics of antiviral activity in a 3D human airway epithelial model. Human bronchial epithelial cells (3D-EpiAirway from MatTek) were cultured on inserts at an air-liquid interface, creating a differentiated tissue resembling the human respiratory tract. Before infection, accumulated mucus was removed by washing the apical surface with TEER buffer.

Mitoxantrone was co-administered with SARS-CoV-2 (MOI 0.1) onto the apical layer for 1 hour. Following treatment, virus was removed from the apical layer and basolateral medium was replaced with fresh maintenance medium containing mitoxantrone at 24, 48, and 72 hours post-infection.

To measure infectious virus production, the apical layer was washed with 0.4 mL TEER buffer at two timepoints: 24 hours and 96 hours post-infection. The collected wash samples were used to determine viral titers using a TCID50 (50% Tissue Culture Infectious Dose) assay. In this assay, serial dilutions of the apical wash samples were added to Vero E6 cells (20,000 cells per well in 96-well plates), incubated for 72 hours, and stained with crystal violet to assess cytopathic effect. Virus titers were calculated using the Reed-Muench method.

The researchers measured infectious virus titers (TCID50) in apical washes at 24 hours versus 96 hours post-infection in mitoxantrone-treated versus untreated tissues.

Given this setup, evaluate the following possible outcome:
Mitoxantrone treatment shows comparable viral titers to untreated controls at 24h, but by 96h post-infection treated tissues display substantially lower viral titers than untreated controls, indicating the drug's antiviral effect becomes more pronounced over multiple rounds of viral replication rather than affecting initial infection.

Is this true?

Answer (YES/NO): NO